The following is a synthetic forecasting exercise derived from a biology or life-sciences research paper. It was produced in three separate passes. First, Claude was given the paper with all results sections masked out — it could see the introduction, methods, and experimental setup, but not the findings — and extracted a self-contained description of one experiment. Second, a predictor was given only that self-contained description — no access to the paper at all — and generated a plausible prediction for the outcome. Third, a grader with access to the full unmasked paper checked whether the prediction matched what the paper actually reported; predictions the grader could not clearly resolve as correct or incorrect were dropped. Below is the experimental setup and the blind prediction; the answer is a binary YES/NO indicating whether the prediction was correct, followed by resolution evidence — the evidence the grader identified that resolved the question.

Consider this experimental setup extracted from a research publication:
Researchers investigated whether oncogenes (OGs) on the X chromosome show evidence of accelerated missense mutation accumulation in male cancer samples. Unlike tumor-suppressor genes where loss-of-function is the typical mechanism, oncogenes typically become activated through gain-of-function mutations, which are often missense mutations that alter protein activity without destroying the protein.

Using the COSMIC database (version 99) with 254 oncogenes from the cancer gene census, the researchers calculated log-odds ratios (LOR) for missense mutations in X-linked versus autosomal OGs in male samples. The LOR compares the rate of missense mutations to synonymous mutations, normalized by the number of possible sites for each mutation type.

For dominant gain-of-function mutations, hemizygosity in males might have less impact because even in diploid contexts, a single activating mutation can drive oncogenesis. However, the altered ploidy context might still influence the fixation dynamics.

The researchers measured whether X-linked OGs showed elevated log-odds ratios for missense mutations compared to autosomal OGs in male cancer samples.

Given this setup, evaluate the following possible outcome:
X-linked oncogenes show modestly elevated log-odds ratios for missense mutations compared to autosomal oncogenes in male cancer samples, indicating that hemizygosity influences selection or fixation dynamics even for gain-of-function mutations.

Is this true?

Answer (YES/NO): YES